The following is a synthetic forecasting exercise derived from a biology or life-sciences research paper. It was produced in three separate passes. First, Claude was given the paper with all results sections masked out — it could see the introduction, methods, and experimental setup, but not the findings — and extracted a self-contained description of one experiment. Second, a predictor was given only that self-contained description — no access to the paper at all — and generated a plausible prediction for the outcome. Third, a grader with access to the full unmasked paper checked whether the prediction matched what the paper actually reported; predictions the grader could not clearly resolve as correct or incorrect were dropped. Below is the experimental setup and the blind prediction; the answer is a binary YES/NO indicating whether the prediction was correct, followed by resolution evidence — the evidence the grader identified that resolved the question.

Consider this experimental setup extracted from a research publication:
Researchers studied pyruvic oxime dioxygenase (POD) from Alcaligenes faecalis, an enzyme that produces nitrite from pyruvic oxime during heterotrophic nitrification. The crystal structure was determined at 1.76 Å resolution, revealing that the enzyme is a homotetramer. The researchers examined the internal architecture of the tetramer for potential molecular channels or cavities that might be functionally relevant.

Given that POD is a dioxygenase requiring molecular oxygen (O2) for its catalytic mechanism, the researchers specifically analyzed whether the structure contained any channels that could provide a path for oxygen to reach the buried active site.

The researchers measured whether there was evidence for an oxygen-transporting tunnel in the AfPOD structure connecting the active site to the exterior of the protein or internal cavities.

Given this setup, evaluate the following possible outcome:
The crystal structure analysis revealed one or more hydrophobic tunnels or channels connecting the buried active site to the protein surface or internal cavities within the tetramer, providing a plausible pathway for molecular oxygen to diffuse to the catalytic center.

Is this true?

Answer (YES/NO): YES